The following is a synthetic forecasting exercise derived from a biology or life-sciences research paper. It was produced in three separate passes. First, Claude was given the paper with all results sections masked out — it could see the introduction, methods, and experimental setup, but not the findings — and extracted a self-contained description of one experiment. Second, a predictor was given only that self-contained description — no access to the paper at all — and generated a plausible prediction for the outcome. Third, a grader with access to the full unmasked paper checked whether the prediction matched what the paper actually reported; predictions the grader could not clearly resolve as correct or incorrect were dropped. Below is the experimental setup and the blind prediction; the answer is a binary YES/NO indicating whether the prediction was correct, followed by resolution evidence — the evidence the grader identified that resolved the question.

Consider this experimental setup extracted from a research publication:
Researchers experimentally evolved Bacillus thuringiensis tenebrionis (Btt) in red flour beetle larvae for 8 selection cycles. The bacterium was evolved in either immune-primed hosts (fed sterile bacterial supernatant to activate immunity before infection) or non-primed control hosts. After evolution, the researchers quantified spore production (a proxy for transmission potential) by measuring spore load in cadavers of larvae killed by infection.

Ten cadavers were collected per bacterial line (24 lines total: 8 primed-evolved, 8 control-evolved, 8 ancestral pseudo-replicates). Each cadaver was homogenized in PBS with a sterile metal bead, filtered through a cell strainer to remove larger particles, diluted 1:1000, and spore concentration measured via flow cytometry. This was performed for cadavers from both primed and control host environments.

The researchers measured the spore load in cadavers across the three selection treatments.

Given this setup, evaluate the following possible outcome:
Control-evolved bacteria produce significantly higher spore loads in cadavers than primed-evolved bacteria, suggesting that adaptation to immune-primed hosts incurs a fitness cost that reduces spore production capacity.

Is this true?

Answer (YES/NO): NO